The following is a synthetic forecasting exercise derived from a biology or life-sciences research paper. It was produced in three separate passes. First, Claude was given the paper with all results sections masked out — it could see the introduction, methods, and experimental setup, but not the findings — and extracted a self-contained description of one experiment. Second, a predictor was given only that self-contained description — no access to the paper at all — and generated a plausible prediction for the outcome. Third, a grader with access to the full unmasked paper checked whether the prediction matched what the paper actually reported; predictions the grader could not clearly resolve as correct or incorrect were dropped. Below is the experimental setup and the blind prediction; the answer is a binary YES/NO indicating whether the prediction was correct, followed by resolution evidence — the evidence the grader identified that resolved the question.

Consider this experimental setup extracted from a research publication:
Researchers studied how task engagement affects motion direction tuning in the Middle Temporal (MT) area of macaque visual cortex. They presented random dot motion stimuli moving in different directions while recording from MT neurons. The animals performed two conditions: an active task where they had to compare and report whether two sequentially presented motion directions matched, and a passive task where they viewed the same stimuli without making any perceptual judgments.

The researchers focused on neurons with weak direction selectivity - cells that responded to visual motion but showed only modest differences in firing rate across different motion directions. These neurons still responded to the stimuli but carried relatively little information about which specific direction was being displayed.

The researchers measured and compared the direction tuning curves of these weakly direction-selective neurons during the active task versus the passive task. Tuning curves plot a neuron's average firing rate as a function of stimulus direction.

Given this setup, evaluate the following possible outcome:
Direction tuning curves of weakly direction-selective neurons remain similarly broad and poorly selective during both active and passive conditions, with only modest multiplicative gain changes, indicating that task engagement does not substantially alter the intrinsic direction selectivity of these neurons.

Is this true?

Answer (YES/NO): NO